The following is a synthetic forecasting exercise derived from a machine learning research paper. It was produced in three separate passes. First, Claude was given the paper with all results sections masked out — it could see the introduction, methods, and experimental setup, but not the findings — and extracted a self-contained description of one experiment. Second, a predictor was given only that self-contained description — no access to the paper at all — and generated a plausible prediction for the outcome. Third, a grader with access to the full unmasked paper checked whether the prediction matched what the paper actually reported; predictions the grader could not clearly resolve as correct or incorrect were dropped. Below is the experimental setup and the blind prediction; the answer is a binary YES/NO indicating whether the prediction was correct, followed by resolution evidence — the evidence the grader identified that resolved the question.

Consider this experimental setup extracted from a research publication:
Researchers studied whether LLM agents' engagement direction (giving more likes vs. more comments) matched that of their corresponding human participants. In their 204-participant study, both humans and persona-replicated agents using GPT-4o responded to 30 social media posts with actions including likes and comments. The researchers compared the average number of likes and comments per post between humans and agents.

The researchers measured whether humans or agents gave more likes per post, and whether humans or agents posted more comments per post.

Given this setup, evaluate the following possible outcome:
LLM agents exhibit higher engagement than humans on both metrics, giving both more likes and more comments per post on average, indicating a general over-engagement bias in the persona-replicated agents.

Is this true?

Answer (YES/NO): NO